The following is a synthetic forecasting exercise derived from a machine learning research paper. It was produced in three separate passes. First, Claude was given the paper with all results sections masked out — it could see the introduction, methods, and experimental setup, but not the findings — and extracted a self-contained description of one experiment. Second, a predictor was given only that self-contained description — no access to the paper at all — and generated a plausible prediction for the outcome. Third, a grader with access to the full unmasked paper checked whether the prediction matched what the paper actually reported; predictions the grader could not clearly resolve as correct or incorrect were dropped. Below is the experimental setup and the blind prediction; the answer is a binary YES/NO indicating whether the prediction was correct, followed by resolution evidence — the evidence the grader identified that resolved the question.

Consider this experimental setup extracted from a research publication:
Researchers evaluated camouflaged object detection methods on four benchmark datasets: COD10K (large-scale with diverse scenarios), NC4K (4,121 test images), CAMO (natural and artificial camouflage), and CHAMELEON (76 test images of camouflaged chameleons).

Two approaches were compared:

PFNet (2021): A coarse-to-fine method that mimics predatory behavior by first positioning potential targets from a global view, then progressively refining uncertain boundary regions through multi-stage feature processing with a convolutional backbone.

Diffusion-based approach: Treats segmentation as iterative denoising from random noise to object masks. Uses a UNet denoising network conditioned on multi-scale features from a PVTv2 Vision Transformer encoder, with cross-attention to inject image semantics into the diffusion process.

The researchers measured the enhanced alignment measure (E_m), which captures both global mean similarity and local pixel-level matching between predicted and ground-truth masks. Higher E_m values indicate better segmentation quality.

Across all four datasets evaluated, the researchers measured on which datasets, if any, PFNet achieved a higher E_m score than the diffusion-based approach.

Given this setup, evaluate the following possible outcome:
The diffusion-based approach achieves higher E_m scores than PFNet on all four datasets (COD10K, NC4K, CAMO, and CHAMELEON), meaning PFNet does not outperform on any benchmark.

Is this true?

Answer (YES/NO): NO